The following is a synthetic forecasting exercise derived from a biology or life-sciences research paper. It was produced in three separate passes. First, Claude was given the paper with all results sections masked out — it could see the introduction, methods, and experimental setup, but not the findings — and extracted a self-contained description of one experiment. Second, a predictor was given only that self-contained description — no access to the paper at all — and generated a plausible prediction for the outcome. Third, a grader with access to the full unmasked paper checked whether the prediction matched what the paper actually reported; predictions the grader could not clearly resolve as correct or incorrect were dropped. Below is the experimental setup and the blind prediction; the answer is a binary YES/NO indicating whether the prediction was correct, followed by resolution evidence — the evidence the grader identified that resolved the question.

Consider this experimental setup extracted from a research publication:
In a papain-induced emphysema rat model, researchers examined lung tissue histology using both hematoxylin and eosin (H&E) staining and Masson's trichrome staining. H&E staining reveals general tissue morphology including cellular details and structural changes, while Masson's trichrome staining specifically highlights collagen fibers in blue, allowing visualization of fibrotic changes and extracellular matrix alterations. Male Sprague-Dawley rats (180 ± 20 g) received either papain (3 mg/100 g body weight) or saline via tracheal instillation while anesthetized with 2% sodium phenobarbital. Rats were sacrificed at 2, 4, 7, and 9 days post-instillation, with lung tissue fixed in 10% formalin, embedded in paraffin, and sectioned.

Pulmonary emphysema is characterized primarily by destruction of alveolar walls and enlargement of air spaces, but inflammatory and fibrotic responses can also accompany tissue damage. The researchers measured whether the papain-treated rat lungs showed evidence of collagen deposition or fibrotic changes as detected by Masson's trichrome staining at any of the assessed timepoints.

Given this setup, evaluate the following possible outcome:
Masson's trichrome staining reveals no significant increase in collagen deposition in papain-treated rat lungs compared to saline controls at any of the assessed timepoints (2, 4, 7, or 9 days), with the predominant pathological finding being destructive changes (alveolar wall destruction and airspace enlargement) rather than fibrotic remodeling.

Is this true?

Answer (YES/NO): NO